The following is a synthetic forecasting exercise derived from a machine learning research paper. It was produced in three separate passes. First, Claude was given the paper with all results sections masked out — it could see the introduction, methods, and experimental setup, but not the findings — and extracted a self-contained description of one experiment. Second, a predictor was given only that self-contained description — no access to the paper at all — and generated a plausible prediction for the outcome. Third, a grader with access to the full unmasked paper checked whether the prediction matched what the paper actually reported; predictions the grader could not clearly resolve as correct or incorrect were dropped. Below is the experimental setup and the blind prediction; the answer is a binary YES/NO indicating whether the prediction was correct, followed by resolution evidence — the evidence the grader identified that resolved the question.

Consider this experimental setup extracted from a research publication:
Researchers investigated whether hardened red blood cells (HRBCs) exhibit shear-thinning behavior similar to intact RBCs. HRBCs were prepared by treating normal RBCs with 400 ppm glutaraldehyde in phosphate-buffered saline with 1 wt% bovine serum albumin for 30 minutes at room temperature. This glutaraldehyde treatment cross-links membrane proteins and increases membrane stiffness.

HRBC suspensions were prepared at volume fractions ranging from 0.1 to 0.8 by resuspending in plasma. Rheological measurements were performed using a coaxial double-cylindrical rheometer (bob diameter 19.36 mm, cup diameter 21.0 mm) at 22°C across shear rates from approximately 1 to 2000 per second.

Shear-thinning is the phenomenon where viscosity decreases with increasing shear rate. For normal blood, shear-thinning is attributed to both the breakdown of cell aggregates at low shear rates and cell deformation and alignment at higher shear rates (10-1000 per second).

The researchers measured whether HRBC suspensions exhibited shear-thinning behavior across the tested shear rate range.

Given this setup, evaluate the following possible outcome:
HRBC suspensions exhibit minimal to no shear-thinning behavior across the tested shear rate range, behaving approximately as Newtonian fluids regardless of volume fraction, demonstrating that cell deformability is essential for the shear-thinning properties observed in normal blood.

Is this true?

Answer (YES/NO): NO